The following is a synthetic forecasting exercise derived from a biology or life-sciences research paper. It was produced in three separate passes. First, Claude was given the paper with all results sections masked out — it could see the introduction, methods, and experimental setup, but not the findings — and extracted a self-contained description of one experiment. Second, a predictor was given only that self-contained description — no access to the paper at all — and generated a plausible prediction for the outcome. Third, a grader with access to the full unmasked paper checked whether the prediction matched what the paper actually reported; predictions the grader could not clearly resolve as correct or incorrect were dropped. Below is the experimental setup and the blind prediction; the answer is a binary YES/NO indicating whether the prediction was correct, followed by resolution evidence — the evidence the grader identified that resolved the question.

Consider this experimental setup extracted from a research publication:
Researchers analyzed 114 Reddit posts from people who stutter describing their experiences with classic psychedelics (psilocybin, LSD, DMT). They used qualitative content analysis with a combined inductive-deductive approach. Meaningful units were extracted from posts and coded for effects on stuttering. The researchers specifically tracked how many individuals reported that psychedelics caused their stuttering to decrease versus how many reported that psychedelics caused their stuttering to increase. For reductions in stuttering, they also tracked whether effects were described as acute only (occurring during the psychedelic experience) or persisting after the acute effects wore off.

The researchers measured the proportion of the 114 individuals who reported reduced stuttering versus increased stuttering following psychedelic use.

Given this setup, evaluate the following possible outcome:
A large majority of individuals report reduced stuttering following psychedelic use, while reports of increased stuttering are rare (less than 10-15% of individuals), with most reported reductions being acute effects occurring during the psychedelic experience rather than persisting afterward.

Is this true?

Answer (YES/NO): NO